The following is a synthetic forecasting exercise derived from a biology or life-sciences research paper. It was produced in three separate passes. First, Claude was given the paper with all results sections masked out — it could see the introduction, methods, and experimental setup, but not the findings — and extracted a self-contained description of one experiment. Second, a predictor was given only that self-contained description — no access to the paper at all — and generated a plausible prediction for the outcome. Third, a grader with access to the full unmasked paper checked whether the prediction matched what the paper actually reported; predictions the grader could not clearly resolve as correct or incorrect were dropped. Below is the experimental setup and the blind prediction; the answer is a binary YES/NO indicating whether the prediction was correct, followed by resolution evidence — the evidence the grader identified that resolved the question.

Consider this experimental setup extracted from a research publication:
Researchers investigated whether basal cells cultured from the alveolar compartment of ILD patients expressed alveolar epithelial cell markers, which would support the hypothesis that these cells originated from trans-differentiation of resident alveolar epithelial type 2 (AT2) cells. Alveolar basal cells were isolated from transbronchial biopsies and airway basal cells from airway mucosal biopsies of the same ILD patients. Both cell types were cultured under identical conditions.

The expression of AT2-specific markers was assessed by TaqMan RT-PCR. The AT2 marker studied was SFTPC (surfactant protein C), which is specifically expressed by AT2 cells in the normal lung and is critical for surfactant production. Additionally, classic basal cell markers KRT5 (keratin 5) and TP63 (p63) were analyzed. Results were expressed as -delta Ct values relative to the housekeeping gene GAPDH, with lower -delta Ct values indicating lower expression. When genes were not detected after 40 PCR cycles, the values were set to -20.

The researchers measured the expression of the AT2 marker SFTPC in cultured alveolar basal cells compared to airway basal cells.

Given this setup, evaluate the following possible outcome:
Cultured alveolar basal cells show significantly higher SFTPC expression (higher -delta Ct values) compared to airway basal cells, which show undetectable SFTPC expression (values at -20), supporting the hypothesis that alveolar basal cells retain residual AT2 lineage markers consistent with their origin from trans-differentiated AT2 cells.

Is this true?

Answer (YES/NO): NO